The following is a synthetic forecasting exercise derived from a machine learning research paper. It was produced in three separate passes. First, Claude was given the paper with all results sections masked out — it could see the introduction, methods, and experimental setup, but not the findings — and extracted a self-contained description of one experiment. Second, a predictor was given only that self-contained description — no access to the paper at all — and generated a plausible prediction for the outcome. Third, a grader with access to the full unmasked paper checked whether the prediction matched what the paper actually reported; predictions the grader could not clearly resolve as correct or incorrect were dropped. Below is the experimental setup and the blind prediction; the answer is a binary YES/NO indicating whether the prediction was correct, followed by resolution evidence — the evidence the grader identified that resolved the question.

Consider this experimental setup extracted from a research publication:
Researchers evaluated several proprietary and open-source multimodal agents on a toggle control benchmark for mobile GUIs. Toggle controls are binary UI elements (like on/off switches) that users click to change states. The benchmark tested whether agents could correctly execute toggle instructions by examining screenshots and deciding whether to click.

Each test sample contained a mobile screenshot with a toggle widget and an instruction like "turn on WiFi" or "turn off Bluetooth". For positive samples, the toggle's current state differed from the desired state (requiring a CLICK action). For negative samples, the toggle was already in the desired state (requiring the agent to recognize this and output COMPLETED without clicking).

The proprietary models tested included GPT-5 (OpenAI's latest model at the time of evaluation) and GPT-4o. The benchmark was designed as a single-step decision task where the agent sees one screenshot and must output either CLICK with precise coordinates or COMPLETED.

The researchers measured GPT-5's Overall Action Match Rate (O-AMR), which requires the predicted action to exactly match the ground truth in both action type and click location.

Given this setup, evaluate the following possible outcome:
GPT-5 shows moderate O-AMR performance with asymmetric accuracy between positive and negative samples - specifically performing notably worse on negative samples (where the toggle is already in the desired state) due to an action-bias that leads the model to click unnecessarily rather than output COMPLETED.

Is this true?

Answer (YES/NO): NO